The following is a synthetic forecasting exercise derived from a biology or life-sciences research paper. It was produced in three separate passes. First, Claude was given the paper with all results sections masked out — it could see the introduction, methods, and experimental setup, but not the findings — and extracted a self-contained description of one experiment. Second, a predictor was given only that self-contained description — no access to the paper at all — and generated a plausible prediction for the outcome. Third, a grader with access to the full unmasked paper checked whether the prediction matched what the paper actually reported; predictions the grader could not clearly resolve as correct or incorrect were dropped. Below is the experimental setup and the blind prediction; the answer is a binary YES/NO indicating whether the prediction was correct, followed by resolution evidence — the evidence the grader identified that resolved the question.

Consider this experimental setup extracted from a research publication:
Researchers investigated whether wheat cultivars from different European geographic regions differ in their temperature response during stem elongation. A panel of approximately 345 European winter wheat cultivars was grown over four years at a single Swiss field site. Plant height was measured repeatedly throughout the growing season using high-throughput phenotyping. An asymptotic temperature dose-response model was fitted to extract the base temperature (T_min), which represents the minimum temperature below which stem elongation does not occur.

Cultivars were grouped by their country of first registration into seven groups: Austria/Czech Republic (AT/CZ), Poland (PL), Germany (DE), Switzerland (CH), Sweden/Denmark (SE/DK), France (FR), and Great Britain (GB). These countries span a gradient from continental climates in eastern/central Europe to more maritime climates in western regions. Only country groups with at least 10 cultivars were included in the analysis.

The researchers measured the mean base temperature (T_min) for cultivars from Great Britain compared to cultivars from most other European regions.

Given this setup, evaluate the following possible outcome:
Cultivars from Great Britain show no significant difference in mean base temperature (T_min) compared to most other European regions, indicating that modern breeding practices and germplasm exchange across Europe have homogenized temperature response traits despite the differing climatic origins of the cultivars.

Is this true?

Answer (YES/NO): NO